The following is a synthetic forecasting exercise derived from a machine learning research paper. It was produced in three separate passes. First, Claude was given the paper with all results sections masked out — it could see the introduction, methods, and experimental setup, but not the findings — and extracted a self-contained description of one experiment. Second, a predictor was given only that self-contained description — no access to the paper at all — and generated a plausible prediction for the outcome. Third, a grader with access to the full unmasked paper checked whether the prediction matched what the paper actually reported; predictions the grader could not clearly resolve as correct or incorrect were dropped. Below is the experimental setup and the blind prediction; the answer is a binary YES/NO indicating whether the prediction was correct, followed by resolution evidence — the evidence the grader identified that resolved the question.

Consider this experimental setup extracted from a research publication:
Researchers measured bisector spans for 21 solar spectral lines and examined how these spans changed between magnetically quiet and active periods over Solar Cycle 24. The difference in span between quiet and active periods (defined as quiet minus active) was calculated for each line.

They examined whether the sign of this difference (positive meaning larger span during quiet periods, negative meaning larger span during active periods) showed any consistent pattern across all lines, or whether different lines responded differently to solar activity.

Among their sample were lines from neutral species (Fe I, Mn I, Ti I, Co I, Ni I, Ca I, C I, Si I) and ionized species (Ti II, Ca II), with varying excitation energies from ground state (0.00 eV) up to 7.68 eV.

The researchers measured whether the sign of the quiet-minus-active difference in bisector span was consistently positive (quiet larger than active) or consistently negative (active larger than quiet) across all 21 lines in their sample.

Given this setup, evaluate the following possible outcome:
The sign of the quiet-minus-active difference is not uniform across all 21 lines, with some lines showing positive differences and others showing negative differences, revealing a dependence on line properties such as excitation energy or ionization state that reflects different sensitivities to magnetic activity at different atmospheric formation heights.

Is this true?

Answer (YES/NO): NO